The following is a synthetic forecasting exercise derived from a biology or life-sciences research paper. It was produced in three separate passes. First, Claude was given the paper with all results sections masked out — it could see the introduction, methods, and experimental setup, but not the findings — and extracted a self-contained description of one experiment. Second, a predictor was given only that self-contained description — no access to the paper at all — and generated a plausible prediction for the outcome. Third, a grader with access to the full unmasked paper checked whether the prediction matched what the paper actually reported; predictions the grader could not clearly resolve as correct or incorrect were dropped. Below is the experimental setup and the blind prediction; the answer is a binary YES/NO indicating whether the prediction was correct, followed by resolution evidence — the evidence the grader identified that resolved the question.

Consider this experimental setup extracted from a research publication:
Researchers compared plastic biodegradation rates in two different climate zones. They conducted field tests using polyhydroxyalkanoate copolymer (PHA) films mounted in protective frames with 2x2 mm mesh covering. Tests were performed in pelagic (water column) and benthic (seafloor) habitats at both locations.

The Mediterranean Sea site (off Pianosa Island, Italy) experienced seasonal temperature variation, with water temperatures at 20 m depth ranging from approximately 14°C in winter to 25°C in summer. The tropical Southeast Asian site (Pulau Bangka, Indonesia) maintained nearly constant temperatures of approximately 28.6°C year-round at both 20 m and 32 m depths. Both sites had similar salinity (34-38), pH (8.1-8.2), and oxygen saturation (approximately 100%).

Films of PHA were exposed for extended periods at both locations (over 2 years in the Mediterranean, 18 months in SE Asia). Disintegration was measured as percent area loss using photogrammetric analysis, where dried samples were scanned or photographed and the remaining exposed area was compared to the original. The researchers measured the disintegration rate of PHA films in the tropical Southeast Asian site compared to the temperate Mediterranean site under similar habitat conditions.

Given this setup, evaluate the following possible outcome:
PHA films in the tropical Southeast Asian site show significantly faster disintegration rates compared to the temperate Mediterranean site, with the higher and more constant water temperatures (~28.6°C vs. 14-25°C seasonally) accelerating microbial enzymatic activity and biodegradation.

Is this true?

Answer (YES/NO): YES